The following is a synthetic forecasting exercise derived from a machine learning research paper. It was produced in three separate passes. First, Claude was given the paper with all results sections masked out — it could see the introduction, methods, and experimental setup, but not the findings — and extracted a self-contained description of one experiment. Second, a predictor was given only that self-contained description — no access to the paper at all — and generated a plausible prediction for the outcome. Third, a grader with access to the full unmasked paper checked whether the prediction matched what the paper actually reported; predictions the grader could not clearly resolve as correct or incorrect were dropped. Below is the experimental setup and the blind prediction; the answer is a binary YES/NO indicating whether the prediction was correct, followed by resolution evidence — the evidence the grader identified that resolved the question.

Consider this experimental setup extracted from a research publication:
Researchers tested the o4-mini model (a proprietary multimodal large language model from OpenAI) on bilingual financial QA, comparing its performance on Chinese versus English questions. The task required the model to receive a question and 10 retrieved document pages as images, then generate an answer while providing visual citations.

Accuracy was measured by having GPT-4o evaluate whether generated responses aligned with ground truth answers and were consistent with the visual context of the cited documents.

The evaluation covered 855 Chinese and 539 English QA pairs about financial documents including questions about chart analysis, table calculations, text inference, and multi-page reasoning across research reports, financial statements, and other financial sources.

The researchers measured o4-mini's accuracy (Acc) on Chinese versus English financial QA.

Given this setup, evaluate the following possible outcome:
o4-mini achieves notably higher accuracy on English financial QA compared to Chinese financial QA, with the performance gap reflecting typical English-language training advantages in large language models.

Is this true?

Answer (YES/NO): YES